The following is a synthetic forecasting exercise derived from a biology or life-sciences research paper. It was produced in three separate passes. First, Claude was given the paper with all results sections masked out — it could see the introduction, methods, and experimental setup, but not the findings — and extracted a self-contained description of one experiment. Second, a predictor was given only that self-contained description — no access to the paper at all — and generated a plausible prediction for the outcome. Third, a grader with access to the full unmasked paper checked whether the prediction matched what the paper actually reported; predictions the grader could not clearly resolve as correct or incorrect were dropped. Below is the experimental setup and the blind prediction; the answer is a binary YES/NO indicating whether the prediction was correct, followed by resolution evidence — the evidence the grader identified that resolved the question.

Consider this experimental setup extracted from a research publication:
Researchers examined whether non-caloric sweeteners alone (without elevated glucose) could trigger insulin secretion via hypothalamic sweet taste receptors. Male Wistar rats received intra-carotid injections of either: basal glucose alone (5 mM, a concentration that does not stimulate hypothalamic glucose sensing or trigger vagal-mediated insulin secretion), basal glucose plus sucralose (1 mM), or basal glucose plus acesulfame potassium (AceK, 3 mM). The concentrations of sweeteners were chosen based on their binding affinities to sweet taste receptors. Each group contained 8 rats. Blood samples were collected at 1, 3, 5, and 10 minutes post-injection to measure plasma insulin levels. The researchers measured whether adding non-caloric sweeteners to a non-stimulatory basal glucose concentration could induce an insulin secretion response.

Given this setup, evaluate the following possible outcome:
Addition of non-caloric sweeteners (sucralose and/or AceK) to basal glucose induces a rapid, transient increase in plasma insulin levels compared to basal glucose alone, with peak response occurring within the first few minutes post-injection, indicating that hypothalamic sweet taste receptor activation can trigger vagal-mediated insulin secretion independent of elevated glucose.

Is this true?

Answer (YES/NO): NO